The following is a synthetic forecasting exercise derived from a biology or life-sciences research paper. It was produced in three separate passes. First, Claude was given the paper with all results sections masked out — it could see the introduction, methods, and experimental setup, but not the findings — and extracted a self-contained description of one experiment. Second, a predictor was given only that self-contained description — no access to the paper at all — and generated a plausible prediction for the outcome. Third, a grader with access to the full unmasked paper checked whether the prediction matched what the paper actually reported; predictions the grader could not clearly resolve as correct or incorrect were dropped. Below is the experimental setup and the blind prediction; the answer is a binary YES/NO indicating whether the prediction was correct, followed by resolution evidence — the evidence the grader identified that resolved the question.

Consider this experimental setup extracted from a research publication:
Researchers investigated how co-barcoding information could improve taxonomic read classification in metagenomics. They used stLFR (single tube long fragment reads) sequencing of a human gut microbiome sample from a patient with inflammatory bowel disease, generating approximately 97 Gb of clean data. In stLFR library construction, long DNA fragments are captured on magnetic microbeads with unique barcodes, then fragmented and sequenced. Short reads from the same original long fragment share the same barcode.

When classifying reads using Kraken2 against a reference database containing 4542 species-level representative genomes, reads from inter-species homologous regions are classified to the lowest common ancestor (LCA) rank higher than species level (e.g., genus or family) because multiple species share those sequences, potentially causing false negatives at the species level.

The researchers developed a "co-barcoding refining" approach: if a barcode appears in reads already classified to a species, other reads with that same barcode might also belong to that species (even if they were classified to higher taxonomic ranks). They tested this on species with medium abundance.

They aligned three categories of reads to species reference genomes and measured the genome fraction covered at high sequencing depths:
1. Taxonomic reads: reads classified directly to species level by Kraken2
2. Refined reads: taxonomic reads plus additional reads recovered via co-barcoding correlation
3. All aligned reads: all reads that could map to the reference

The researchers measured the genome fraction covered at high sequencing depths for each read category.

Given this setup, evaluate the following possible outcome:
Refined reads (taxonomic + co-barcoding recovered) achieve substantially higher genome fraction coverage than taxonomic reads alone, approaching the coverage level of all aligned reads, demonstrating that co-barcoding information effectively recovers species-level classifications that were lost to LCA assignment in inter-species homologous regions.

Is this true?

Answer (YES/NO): NO